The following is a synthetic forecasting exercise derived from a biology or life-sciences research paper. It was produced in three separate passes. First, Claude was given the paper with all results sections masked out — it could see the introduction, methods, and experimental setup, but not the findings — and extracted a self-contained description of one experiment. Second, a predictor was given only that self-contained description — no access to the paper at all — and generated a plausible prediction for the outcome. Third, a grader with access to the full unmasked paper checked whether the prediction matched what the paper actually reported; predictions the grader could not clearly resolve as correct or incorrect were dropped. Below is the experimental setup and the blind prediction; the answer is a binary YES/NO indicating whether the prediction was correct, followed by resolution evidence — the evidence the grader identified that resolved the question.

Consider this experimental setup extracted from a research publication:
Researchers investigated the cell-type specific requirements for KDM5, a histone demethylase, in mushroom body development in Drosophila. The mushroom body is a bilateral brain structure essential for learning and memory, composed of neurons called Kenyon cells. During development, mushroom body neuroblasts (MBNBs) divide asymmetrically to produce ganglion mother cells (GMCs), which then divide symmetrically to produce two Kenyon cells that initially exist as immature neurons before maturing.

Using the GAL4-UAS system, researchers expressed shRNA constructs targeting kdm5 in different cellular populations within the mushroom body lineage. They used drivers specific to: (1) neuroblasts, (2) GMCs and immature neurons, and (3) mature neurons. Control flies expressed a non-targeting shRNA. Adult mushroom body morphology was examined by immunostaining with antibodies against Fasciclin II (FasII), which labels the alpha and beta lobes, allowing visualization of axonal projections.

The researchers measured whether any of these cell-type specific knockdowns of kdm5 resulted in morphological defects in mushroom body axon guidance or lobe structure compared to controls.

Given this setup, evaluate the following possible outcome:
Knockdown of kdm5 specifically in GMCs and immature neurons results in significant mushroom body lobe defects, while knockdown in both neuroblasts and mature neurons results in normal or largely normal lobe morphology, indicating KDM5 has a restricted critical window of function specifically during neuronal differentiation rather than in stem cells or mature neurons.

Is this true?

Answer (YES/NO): NO